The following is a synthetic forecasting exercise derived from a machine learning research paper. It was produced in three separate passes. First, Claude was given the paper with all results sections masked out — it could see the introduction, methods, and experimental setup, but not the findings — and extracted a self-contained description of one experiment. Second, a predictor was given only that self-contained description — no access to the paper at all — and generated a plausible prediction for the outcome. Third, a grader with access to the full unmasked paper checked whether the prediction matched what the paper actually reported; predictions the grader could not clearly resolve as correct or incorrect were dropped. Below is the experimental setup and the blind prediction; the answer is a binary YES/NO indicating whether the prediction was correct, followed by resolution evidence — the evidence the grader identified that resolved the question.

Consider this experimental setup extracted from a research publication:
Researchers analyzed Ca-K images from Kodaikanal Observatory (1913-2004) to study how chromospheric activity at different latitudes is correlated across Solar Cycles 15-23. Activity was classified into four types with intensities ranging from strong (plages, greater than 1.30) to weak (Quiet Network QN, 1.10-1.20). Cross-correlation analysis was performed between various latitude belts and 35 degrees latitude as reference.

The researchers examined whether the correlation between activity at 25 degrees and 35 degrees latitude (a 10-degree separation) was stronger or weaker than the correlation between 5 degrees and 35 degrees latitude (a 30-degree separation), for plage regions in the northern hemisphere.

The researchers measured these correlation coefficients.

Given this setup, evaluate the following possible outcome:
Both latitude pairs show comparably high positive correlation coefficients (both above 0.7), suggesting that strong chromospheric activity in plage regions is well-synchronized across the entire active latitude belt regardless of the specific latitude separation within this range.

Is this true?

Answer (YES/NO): NO